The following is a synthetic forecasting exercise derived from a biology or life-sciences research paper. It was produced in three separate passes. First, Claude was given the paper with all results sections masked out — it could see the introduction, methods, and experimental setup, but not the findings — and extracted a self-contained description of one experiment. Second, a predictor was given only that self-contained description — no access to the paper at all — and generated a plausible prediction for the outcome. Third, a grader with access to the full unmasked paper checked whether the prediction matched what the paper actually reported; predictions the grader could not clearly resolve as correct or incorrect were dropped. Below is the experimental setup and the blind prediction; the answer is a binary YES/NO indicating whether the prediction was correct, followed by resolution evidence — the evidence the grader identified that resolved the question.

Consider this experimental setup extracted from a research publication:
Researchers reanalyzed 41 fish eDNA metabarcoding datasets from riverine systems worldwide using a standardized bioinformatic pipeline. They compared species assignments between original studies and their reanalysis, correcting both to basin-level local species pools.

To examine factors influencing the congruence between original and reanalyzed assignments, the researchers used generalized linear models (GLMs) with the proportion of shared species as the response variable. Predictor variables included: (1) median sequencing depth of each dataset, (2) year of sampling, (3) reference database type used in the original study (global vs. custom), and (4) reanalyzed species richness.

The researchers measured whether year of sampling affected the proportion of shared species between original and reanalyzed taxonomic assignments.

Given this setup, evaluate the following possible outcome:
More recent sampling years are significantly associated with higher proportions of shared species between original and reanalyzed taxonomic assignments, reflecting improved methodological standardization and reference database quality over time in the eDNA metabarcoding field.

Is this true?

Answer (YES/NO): YES